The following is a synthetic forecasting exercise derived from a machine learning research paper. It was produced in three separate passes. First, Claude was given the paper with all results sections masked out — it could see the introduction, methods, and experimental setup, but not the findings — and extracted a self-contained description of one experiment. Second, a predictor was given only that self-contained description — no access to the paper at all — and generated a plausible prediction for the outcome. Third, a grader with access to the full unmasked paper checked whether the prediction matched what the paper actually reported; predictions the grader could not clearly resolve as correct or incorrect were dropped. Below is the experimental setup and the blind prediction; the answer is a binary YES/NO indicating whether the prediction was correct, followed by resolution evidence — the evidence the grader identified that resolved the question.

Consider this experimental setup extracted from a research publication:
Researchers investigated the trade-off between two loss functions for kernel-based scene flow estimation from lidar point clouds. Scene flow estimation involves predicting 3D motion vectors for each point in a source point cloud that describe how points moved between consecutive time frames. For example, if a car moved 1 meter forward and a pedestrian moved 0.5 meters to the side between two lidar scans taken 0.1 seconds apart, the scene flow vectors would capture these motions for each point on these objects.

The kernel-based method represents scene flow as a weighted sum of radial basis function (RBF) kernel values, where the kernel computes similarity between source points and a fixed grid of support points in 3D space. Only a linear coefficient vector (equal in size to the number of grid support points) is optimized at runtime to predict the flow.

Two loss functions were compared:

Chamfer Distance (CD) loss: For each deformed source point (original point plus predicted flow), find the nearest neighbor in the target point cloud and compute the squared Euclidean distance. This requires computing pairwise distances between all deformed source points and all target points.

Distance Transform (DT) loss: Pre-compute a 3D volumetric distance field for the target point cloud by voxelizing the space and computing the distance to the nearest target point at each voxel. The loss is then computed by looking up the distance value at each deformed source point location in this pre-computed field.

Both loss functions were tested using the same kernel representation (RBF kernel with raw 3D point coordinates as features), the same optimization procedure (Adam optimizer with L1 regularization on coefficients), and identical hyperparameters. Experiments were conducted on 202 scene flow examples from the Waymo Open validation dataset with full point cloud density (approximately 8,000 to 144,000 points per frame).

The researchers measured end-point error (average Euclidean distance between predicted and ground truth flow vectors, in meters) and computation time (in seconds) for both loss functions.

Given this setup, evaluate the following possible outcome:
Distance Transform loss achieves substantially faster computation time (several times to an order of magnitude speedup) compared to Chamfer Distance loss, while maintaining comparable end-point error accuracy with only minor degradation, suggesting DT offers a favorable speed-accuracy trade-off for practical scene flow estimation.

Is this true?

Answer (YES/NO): YES